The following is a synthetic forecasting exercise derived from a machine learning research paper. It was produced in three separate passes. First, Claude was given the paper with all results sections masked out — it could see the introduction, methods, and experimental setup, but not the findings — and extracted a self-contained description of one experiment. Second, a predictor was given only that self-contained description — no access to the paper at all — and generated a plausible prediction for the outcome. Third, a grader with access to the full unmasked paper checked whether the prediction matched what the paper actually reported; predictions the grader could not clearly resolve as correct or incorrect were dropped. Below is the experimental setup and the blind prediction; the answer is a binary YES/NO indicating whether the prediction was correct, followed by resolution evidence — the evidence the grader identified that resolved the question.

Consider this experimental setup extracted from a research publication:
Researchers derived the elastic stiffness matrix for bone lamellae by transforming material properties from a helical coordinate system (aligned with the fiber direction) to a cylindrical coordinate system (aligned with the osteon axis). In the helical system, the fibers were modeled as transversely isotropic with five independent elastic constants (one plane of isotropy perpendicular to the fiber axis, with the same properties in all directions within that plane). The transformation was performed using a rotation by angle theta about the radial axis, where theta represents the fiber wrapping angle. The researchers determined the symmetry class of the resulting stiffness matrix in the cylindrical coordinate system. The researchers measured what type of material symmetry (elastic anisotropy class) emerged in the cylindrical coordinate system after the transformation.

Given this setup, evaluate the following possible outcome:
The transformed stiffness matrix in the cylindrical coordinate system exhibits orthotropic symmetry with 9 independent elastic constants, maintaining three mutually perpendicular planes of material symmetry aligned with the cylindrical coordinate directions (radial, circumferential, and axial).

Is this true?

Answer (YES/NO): NO